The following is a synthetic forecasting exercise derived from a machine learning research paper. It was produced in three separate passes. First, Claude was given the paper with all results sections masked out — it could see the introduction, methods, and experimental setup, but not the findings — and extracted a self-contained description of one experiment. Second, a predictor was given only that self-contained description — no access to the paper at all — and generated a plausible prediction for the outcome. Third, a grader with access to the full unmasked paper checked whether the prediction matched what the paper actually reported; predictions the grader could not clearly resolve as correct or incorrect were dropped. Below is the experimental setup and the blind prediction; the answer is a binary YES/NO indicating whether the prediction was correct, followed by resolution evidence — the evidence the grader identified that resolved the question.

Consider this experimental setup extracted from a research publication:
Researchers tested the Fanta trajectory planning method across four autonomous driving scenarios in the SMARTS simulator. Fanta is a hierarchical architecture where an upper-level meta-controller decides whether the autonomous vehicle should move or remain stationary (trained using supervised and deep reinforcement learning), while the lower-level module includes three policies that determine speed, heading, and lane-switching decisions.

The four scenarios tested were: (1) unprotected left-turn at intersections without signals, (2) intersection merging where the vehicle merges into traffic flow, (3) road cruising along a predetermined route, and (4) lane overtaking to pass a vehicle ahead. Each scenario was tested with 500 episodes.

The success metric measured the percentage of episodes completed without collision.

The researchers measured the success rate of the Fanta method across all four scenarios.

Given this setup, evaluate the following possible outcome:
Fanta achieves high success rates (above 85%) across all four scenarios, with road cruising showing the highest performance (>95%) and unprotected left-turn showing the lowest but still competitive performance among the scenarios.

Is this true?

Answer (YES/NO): NO